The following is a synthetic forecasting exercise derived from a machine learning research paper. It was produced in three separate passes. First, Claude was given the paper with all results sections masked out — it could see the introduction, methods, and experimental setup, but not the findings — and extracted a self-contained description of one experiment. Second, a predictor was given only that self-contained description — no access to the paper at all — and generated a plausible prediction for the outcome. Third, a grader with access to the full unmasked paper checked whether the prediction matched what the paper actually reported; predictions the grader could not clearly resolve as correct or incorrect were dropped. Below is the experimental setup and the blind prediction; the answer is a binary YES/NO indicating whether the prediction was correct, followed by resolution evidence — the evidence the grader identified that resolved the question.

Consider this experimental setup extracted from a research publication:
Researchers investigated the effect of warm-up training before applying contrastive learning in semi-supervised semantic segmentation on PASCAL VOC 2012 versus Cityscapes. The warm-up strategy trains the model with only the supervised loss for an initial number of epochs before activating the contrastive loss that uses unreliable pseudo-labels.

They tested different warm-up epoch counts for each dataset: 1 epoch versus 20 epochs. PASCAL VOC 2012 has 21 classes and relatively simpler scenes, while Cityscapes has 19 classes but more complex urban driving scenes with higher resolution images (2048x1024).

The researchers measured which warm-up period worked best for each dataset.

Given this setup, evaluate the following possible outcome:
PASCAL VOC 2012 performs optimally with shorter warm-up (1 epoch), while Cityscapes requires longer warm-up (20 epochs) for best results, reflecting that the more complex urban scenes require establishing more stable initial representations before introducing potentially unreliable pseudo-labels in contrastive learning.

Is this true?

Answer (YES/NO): YES